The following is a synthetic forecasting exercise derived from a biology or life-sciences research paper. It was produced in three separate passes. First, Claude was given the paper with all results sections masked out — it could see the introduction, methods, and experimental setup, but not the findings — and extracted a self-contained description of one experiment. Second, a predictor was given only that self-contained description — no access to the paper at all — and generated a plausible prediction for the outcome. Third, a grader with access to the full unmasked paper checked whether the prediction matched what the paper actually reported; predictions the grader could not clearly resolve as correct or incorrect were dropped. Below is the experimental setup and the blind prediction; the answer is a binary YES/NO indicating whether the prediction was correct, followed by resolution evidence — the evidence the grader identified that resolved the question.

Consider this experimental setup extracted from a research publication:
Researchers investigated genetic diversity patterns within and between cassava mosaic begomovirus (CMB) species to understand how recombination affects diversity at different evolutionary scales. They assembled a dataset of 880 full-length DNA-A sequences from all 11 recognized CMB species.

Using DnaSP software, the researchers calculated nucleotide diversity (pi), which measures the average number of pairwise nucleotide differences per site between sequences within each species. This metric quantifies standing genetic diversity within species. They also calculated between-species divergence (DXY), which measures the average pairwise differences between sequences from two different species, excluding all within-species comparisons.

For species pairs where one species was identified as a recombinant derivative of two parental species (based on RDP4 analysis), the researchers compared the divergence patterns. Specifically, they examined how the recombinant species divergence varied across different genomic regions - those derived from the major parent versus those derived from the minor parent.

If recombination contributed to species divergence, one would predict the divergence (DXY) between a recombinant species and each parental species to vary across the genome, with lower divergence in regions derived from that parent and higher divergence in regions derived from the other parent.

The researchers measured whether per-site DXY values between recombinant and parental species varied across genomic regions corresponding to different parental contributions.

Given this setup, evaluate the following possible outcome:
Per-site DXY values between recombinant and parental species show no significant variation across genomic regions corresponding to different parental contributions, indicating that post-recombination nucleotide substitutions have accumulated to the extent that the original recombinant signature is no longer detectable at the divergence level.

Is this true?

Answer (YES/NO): NO